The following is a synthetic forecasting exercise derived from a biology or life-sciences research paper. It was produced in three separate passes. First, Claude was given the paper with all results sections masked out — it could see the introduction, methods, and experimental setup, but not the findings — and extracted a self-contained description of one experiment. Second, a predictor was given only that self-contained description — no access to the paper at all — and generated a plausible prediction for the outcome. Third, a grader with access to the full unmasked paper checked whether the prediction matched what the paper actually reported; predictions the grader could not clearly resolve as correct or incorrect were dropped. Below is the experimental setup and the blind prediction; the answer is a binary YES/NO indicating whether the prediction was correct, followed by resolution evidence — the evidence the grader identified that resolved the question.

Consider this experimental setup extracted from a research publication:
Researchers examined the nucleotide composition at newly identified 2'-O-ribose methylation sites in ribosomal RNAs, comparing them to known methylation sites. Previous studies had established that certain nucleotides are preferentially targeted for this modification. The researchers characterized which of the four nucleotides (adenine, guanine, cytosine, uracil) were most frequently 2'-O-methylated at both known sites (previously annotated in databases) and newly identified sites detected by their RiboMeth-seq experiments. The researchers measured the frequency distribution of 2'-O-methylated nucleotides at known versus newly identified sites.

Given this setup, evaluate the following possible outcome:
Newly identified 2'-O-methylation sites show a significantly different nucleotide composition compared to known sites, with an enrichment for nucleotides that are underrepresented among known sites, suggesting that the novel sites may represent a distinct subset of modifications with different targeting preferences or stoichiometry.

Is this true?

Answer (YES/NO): NO